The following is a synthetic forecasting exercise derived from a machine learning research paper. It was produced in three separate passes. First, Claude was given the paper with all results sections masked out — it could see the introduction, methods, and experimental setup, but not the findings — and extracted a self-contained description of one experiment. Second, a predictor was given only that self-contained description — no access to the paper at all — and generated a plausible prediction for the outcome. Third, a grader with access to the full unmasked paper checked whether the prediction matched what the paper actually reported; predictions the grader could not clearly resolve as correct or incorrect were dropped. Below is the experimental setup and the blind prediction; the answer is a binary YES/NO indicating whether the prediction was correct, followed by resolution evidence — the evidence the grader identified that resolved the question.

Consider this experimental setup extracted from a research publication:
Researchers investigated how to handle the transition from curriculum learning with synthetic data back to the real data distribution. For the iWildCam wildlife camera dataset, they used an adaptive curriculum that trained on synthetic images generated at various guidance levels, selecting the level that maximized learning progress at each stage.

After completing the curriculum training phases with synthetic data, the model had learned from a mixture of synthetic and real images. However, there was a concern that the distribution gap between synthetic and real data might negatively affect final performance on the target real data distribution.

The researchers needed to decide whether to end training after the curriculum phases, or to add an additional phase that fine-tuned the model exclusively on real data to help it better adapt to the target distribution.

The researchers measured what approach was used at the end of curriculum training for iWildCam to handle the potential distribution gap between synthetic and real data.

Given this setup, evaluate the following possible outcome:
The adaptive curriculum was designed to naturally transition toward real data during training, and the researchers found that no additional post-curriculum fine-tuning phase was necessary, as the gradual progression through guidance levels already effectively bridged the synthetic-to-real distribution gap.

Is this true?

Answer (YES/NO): NO